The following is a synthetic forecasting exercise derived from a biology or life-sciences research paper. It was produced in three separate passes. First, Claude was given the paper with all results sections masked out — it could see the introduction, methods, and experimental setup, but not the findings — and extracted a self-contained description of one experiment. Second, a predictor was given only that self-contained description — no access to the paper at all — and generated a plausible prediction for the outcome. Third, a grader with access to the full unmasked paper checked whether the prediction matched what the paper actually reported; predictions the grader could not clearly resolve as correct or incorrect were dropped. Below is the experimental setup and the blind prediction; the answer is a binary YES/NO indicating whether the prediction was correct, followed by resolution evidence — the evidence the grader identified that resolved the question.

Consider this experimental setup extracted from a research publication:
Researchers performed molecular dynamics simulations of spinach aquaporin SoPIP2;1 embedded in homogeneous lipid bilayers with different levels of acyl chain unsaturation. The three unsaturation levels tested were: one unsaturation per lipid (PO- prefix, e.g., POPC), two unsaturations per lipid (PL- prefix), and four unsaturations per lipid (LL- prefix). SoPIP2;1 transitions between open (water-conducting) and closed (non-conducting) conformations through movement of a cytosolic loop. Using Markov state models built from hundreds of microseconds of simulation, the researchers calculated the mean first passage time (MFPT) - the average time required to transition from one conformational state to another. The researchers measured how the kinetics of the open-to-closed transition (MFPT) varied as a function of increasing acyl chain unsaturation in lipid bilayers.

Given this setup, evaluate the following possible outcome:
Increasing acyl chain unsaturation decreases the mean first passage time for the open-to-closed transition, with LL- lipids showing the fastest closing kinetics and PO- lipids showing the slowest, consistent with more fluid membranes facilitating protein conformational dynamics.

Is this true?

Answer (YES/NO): NO